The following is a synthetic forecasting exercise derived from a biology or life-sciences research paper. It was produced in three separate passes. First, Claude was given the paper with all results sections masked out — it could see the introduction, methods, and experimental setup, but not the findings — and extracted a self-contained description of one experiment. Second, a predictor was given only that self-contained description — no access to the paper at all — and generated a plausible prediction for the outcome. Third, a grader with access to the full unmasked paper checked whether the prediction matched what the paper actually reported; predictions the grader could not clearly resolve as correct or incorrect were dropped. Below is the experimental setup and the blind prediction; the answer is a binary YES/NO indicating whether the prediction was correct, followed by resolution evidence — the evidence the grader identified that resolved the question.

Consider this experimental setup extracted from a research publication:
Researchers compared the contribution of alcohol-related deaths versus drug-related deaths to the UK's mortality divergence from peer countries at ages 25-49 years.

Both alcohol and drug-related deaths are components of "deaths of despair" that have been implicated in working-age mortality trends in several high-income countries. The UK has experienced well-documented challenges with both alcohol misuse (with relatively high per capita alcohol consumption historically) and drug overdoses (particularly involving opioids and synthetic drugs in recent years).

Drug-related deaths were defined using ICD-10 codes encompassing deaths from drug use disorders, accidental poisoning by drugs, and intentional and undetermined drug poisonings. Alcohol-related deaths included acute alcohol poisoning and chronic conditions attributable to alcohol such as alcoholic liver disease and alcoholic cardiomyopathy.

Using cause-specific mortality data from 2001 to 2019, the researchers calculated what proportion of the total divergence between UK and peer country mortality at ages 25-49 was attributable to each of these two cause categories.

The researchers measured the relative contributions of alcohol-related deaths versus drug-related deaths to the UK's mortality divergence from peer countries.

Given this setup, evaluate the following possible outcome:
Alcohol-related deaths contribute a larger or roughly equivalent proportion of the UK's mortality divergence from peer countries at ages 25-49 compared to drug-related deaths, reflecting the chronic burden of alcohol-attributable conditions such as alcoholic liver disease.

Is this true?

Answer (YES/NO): NO